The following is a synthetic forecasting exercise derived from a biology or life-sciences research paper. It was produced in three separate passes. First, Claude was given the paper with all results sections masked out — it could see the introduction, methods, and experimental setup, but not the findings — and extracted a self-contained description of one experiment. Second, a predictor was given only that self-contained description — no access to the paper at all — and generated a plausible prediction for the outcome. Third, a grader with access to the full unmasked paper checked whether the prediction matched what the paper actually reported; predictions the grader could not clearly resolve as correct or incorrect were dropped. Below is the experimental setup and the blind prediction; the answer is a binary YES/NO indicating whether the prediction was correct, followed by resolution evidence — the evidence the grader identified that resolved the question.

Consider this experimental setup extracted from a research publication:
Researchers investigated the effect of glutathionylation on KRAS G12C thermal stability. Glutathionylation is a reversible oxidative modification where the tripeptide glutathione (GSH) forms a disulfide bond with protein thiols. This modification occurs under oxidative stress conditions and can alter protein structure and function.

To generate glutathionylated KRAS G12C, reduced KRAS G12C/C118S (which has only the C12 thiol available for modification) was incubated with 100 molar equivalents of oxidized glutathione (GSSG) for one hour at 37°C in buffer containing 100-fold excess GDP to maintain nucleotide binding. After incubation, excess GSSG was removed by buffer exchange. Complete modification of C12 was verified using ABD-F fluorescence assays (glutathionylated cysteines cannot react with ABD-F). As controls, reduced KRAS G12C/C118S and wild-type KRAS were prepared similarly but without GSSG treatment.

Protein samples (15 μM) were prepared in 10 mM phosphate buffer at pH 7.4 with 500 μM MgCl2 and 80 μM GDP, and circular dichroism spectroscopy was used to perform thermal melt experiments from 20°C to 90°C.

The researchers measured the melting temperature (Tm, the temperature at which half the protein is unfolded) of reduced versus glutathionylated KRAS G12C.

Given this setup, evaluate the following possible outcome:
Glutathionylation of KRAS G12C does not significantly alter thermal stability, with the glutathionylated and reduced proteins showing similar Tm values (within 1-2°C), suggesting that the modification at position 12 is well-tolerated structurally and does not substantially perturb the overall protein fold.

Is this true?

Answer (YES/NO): YES